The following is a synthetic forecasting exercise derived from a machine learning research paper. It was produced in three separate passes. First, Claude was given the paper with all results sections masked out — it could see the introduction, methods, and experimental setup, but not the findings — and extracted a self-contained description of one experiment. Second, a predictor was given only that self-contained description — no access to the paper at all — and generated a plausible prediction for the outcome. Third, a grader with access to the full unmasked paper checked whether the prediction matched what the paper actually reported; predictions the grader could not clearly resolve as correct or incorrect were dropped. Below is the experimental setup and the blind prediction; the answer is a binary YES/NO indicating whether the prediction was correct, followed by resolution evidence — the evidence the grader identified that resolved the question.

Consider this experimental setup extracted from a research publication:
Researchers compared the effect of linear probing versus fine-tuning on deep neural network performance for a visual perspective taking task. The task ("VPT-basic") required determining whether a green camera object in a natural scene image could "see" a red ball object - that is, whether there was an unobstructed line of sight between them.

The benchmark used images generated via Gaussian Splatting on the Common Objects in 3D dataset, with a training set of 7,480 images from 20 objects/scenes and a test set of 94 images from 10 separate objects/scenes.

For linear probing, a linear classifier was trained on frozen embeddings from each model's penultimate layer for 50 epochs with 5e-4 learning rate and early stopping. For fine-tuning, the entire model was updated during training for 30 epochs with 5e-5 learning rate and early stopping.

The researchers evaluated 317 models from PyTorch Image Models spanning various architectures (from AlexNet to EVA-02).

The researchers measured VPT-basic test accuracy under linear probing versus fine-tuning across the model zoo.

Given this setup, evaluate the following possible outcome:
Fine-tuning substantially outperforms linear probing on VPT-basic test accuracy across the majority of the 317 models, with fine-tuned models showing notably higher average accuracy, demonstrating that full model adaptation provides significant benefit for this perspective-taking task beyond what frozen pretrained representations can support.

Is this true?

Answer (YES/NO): YES